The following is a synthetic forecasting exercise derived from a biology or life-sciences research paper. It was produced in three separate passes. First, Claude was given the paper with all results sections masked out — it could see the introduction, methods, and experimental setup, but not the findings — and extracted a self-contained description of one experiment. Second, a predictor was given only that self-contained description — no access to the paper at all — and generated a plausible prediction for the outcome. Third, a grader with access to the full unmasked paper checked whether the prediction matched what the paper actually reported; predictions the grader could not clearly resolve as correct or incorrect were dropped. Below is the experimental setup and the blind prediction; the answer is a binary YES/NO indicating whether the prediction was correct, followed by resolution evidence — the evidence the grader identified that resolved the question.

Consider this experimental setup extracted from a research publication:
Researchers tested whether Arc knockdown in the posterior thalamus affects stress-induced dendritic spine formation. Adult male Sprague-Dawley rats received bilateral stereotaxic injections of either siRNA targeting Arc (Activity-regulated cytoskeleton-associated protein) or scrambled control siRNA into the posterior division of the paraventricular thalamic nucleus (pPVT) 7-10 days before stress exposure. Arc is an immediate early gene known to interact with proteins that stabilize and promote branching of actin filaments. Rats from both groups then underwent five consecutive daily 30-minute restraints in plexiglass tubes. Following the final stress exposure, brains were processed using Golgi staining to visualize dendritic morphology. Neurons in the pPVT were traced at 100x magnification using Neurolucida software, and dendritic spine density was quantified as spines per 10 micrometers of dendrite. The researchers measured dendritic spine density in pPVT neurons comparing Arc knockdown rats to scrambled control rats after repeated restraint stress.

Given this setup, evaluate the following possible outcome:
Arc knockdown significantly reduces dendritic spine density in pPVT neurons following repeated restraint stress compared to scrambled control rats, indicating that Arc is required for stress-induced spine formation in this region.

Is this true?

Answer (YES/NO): YES